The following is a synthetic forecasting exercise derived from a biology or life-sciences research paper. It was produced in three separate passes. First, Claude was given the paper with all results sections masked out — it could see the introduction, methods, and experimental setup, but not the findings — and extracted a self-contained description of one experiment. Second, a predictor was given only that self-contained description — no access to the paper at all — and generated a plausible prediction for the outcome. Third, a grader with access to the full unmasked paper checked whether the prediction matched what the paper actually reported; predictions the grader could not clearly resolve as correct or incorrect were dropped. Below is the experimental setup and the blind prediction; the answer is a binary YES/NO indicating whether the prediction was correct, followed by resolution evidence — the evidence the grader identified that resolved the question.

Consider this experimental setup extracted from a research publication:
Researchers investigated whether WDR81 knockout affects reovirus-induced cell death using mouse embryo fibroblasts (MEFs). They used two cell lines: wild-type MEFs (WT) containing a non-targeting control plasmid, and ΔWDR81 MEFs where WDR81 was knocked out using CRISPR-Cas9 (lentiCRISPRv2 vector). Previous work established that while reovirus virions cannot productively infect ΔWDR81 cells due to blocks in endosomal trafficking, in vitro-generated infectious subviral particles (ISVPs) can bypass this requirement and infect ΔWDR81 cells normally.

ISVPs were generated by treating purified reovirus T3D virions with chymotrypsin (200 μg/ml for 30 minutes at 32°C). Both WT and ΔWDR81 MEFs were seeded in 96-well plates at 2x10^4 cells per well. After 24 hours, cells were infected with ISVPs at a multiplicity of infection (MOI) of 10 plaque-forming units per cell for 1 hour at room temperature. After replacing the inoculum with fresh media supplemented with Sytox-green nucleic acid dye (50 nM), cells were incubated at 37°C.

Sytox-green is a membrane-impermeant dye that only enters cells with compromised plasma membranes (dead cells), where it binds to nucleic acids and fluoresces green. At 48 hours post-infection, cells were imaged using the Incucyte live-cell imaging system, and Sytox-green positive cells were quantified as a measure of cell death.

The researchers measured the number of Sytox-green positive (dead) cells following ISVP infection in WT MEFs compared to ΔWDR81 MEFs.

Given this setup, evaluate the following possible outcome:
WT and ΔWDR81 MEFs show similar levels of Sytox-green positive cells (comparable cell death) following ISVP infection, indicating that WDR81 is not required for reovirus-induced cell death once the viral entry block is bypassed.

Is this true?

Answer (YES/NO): NO